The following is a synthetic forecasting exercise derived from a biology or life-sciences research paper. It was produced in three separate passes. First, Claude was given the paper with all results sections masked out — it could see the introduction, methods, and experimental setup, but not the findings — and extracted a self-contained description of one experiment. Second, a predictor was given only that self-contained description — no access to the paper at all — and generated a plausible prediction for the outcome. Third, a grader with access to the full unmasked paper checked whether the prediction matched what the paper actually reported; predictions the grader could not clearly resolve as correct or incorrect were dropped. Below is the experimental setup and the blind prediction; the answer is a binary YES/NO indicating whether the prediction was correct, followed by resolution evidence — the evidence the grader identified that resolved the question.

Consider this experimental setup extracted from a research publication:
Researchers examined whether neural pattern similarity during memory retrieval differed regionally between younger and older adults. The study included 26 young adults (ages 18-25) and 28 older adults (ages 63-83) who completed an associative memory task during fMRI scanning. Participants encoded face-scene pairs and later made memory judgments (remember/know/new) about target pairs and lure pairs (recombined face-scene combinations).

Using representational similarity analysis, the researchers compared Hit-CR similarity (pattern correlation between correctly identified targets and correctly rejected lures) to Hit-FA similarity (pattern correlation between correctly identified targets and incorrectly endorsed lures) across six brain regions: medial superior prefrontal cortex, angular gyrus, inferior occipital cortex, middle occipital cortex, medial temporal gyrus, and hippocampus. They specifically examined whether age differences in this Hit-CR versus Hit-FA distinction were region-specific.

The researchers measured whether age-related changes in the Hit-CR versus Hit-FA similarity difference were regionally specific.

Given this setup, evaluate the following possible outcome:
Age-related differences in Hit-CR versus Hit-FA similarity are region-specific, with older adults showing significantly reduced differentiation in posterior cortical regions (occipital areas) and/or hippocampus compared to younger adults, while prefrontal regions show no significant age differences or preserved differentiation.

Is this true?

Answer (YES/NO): YES